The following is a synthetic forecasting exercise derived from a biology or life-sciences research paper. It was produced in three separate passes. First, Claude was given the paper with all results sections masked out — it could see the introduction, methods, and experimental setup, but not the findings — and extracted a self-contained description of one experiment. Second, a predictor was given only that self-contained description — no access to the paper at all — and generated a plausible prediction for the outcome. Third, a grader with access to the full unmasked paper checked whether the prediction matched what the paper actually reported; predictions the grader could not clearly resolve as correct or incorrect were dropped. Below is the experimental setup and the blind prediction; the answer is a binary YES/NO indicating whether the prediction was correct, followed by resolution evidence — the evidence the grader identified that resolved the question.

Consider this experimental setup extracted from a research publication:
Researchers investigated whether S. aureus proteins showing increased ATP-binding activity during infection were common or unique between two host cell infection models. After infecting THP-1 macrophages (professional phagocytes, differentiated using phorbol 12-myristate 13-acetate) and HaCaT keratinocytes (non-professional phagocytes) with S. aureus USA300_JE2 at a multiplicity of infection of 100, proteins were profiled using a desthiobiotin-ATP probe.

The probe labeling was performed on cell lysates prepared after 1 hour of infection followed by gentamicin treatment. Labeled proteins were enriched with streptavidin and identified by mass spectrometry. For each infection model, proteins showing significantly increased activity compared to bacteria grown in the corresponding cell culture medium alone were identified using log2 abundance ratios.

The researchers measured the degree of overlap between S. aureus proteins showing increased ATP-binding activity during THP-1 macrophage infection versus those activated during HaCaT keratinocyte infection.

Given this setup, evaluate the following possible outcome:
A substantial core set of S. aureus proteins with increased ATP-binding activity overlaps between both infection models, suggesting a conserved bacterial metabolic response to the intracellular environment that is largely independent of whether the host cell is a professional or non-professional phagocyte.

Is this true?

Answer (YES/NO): YES